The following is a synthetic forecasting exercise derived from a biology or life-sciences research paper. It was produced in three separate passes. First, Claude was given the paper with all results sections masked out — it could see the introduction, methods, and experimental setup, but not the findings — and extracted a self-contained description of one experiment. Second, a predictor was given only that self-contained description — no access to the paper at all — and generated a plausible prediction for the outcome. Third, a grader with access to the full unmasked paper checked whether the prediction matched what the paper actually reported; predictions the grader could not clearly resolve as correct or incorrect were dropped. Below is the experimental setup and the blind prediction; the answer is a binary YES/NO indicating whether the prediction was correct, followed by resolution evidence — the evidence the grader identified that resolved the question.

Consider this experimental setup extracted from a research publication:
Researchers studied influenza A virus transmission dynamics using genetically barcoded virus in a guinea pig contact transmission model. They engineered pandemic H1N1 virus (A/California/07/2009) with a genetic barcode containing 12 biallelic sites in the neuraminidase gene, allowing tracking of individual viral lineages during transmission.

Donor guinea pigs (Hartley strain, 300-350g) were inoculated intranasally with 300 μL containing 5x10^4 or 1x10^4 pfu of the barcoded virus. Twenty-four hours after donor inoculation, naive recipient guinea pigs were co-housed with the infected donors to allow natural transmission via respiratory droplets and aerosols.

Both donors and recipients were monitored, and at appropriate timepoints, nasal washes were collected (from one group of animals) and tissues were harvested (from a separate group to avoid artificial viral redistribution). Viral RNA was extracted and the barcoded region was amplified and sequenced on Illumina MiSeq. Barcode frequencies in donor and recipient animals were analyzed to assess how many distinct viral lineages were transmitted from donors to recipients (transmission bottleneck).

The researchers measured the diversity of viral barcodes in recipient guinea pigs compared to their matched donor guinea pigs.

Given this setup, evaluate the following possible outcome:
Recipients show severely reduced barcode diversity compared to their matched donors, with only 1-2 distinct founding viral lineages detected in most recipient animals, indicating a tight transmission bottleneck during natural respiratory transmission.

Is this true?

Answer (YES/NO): YES